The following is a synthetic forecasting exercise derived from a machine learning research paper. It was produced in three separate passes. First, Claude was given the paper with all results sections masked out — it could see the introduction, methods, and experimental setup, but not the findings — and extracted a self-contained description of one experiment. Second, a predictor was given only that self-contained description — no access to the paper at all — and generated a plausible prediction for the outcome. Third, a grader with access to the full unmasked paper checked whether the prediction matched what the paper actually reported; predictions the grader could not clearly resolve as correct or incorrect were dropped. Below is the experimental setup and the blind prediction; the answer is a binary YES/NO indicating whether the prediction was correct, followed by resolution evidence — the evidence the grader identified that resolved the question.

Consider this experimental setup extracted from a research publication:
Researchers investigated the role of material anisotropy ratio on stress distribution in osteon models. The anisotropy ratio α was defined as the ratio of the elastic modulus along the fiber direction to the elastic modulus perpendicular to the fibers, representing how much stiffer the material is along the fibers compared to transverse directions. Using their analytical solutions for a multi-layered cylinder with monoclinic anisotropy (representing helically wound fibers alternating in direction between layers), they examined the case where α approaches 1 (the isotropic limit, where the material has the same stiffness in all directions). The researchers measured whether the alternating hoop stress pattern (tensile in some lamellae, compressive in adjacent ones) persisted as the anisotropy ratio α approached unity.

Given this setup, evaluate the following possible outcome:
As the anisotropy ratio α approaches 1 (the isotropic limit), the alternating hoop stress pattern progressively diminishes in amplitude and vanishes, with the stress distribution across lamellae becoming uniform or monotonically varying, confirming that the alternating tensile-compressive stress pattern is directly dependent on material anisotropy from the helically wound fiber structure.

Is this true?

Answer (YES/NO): YES